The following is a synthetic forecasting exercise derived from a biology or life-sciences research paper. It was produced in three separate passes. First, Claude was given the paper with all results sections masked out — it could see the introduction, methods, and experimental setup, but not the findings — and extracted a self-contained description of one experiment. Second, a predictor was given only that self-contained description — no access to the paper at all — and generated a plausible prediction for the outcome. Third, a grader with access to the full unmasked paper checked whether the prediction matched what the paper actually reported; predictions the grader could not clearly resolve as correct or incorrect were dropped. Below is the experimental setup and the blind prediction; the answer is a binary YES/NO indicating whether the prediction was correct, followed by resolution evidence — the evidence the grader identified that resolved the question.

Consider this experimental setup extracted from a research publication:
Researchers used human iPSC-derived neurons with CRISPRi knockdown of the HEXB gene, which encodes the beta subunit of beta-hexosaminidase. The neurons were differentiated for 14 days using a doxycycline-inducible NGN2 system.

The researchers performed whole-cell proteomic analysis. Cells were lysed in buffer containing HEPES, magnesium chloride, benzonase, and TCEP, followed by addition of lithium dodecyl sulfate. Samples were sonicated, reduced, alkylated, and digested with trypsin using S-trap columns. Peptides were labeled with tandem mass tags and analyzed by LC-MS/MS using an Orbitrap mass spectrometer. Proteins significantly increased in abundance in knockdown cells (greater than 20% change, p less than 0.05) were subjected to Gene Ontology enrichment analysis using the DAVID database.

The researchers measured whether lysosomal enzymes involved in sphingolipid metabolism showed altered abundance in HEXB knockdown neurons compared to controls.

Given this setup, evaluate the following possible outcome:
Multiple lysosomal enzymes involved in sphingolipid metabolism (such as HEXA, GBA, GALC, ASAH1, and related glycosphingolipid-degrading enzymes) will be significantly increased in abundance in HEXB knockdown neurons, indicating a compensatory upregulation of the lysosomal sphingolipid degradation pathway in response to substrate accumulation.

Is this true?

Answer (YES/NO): NO